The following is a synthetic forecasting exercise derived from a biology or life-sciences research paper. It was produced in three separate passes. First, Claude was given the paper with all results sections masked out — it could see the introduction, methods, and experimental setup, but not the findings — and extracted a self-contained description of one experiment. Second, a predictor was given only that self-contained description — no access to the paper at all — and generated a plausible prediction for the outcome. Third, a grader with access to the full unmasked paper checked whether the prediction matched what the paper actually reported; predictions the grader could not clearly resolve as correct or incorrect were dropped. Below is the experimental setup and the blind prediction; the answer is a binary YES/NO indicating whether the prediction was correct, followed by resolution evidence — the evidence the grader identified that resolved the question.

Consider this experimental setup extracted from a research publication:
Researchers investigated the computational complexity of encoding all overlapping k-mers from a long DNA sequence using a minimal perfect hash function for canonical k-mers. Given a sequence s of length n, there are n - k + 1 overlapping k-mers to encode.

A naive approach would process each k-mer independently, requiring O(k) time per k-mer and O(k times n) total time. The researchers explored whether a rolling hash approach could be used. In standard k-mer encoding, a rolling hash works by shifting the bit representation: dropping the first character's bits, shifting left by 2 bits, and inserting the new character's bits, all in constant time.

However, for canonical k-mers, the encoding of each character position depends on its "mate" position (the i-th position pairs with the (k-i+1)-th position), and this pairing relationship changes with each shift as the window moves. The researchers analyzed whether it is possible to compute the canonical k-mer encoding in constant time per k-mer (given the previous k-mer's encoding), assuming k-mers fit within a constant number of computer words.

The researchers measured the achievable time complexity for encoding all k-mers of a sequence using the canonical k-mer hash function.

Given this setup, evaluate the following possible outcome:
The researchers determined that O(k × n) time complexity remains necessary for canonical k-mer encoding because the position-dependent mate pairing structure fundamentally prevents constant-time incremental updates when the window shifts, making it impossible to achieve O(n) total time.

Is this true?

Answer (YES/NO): NO